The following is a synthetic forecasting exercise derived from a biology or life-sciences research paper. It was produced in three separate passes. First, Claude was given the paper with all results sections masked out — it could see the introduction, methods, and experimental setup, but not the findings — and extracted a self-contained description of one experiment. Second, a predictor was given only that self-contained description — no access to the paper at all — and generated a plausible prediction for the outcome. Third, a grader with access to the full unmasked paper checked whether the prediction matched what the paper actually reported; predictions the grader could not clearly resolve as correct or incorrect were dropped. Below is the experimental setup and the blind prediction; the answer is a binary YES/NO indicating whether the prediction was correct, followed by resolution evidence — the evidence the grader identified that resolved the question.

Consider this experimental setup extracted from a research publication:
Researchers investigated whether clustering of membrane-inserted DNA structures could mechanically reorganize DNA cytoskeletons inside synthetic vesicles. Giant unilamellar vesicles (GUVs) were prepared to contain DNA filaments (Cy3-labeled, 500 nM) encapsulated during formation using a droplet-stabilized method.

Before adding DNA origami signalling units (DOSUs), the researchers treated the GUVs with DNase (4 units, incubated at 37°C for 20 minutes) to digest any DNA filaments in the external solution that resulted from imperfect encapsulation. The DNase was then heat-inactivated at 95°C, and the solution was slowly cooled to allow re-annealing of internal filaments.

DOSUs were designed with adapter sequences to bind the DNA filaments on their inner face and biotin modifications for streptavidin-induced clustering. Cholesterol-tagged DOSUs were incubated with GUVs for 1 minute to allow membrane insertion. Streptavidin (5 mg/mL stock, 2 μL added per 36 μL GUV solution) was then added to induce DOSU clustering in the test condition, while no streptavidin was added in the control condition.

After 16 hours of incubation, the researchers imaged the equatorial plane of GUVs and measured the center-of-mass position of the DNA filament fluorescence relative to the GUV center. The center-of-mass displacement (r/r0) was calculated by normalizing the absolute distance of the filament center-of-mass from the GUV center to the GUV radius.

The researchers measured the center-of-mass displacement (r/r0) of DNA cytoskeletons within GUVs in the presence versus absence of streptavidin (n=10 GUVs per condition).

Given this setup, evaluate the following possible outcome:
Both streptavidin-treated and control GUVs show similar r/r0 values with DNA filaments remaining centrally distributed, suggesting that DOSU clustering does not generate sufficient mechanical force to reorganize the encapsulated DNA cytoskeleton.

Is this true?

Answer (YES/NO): NO